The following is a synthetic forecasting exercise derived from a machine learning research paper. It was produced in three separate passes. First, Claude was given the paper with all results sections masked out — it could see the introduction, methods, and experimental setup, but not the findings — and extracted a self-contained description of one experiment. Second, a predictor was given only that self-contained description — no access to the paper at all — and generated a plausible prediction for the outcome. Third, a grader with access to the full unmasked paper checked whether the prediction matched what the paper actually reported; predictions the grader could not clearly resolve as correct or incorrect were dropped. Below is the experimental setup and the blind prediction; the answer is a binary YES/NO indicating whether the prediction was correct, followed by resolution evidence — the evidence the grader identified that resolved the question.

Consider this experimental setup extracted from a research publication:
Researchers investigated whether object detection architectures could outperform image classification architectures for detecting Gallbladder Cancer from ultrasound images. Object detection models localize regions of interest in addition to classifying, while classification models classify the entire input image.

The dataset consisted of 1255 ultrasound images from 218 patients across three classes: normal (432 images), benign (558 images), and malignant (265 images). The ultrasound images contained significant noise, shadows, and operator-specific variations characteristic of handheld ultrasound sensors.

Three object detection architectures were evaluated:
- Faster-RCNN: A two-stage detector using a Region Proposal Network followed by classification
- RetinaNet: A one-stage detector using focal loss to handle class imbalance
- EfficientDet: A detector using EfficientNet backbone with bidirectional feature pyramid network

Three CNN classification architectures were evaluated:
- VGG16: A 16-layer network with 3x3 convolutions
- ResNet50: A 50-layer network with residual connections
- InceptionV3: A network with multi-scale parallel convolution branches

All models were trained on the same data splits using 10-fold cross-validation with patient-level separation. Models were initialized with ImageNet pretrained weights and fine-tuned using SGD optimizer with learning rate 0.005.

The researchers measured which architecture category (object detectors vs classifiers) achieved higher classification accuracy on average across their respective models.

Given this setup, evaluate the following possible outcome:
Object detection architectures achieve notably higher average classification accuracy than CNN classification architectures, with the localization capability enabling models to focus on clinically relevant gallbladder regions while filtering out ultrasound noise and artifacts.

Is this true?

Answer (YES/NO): NO